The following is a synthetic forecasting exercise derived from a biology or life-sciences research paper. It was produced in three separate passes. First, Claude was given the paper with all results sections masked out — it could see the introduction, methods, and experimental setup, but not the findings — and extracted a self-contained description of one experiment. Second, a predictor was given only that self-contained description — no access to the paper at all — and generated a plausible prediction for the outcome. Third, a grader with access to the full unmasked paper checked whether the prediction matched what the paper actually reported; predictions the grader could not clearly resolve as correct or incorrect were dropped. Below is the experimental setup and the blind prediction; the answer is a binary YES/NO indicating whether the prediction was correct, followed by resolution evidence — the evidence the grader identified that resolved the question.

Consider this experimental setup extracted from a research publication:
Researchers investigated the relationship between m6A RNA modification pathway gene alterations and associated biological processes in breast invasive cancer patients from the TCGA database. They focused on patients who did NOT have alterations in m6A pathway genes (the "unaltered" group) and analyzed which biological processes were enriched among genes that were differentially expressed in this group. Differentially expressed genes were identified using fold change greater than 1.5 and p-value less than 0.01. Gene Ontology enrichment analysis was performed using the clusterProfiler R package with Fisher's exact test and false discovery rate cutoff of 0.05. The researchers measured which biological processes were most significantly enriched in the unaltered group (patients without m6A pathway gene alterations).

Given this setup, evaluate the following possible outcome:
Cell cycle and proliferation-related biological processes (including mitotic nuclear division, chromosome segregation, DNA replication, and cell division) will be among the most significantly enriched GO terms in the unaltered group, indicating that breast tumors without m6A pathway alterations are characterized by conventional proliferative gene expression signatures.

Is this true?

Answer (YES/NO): NO